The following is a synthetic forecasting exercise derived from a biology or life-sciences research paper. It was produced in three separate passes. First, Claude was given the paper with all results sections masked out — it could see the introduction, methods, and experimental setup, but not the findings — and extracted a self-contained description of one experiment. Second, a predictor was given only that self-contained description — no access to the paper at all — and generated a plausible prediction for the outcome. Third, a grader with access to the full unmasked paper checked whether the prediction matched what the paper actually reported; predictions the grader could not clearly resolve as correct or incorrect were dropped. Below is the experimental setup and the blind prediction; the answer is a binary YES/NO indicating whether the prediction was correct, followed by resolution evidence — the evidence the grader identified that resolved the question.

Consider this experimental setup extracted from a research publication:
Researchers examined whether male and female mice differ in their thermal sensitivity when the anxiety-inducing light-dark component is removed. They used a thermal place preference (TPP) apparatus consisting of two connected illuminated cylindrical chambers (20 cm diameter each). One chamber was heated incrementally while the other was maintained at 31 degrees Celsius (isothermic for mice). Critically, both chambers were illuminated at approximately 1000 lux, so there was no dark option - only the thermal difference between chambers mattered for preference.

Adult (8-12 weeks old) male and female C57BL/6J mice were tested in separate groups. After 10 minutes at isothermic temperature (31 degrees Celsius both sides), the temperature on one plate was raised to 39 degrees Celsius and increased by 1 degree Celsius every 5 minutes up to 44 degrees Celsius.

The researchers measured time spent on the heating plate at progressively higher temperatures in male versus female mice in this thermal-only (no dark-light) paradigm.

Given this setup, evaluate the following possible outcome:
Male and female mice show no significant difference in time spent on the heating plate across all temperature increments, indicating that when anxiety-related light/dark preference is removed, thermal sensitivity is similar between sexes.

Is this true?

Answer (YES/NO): NO